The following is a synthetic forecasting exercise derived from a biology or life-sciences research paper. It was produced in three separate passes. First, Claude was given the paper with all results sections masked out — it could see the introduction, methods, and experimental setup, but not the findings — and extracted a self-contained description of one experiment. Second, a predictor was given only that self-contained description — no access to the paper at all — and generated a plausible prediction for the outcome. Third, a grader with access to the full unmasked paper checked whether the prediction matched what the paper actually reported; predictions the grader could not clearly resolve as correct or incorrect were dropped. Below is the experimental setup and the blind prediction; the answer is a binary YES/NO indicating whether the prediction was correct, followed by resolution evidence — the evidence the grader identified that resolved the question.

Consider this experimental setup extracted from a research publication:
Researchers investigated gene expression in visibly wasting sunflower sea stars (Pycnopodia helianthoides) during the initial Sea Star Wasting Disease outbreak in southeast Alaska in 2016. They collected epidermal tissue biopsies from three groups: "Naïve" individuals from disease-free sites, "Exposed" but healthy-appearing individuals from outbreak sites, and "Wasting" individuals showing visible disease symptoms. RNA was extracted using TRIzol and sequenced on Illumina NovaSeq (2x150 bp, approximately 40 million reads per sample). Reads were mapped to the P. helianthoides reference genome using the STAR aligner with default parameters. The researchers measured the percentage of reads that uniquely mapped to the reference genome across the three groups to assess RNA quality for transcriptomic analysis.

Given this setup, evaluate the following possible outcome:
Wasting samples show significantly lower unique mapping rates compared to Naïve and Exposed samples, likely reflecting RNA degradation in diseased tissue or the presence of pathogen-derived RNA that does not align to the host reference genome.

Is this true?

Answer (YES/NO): YES